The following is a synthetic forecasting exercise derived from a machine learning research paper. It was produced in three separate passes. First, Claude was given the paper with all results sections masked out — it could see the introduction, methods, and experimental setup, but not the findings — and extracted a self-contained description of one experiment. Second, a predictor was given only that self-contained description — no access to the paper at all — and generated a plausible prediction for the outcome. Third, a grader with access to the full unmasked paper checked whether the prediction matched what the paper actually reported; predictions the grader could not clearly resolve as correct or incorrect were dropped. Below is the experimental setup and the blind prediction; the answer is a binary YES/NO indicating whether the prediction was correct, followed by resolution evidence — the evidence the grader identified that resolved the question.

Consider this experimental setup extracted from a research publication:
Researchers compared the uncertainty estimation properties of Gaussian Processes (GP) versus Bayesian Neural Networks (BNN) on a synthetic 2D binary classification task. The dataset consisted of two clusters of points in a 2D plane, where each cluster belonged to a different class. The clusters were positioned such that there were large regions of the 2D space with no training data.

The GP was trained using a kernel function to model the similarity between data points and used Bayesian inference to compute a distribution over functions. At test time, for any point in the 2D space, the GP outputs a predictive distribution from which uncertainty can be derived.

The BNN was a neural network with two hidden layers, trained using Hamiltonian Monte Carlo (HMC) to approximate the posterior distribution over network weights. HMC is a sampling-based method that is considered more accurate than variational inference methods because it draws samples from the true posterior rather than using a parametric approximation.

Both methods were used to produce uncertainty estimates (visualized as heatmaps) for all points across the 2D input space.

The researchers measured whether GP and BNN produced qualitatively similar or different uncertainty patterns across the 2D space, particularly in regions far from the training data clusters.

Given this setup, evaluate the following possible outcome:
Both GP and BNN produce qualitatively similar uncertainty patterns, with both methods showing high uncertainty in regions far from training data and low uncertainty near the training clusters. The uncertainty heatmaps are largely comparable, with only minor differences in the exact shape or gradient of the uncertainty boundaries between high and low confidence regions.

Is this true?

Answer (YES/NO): NO